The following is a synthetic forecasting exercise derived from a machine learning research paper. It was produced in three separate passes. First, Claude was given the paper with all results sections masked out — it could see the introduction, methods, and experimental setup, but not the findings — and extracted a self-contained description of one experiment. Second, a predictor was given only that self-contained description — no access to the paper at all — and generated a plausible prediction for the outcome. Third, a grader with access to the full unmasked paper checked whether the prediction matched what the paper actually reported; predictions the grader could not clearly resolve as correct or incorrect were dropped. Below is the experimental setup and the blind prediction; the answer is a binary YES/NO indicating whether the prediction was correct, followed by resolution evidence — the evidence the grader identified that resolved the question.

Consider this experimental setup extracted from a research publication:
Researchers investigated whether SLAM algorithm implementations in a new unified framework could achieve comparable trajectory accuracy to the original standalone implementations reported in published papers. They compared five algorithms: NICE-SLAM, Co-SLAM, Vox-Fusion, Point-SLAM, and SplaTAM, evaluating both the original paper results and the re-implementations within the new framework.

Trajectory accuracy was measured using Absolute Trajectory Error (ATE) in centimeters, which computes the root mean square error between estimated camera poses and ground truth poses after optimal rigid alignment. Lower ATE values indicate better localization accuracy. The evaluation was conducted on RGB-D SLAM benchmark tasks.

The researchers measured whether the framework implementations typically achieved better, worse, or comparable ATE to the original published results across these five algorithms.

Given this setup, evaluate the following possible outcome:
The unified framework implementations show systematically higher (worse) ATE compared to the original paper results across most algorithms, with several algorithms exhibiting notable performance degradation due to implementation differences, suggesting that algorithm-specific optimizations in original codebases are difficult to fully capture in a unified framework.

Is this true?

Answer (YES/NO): NO